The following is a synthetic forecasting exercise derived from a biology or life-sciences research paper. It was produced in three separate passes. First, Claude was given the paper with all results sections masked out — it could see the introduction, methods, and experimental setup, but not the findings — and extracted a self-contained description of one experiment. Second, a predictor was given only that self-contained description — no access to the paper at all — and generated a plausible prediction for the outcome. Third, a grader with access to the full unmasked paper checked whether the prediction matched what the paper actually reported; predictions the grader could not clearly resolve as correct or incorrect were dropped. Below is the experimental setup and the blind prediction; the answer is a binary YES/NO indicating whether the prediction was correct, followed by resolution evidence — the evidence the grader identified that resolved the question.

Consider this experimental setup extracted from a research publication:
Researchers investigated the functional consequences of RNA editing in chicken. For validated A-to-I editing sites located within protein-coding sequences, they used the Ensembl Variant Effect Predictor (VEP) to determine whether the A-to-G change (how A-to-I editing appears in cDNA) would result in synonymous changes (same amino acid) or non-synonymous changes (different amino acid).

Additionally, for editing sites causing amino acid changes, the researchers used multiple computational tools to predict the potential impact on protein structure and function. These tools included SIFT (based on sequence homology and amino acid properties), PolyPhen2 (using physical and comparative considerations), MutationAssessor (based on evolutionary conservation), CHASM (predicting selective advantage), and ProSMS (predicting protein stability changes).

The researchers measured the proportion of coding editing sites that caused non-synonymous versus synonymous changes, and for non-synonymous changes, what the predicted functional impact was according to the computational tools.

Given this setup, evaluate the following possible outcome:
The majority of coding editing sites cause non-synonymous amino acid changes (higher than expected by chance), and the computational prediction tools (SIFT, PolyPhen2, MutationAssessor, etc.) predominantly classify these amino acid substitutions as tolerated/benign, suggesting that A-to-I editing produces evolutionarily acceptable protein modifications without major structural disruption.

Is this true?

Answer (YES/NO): YES